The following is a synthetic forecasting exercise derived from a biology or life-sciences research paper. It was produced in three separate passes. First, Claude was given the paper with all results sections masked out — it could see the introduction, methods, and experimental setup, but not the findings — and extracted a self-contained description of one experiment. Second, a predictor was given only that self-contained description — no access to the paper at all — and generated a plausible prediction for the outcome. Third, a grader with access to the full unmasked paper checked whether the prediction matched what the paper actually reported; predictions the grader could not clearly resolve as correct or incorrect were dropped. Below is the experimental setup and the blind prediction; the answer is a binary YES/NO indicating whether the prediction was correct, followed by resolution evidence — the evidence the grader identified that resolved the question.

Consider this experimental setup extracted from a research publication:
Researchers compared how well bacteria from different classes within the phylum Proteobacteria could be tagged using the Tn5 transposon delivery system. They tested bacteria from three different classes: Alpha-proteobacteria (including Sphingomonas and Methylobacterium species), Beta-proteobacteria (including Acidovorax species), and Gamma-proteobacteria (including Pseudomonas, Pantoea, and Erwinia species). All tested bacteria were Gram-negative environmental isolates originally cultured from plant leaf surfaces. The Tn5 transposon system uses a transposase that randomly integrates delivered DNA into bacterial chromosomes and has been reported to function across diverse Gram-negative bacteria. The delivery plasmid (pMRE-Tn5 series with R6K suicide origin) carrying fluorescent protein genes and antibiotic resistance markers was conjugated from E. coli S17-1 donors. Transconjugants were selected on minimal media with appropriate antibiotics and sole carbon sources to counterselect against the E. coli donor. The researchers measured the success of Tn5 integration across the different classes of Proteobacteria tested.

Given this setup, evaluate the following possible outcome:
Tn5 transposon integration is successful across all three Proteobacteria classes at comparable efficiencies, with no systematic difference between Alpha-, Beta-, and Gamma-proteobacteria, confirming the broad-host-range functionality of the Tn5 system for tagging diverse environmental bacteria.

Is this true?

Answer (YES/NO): NO